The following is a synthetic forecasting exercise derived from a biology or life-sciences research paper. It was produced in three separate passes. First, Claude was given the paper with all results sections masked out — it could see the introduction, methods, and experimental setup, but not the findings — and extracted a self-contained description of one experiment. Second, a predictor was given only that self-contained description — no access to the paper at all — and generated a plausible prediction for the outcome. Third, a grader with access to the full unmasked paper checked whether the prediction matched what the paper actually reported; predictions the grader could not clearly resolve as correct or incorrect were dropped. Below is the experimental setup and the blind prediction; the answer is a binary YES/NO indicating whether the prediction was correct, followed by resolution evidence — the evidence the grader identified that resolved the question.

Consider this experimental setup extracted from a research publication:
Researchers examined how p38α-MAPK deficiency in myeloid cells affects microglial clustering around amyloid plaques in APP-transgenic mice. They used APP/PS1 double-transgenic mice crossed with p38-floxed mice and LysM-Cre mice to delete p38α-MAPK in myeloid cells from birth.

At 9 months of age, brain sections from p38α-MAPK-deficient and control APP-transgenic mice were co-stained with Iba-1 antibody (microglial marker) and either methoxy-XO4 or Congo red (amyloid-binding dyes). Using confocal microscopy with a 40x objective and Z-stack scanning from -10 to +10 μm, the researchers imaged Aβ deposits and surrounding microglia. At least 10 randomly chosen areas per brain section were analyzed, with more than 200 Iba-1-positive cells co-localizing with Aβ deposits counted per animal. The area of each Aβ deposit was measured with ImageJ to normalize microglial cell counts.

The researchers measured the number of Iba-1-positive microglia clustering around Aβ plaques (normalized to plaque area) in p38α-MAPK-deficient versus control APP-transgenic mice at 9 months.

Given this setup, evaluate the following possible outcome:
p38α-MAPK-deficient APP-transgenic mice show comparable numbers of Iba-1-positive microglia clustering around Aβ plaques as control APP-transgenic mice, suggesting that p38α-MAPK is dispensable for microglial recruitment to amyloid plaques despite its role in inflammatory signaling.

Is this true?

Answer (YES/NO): NO